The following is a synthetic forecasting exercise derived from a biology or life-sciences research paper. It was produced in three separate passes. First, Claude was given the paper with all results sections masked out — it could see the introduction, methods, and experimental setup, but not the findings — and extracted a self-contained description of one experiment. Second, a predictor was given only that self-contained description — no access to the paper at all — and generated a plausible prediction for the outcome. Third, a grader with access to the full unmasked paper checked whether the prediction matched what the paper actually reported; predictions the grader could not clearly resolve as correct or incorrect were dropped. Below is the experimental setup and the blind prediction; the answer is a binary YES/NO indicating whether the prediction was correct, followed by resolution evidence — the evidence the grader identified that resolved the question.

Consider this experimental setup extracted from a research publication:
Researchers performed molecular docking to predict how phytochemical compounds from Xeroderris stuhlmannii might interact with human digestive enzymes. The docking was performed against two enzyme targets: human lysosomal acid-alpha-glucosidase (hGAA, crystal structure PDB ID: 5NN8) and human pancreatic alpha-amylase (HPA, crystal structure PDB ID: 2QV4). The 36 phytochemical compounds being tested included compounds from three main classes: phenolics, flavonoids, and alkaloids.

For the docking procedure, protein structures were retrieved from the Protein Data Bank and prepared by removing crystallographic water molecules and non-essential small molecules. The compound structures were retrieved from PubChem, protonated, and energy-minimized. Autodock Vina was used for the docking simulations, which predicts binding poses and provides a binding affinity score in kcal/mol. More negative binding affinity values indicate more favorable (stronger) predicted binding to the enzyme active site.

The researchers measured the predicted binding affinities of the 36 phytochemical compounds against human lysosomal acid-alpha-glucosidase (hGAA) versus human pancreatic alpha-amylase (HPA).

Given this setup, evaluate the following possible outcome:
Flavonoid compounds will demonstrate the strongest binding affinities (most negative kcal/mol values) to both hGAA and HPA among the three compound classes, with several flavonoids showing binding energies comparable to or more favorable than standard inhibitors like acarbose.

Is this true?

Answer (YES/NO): NO